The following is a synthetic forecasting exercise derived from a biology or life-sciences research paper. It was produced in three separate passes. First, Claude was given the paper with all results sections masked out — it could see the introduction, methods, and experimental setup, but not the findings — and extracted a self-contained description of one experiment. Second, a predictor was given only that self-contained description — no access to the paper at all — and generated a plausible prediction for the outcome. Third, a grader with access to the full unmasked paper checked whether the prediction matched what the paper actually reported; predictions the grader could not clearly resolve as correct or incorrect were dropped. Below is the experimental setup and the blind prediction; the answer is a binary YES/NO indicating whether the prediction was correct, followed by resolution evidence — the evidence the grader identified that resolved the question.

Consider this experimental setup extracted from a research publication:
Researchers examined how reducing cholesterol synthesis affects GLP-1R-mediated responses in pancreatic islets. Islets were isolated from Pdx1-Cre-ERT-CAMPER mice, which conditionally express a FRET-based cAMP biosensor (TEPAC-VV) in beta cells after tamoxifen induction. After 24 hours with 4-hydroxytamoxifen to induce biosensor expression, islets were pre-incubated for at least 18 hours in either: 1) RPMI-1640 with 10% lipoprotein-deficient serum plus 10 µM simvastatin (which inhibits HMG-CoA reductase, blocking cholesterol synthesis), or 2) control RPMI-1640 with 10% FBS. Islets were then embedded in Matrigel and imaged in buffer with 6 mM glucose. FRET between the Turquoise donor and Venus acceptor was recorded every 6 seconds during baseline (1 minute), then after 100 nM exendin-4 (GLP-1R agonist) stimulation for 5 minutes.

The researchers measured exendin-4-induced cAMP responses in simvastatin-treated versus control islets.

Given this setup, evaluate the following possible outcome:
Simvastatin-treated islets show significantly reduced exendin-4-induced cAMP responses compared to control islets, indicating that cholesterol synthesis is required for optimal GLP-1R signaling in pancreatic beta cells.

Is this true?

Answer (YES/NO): NO